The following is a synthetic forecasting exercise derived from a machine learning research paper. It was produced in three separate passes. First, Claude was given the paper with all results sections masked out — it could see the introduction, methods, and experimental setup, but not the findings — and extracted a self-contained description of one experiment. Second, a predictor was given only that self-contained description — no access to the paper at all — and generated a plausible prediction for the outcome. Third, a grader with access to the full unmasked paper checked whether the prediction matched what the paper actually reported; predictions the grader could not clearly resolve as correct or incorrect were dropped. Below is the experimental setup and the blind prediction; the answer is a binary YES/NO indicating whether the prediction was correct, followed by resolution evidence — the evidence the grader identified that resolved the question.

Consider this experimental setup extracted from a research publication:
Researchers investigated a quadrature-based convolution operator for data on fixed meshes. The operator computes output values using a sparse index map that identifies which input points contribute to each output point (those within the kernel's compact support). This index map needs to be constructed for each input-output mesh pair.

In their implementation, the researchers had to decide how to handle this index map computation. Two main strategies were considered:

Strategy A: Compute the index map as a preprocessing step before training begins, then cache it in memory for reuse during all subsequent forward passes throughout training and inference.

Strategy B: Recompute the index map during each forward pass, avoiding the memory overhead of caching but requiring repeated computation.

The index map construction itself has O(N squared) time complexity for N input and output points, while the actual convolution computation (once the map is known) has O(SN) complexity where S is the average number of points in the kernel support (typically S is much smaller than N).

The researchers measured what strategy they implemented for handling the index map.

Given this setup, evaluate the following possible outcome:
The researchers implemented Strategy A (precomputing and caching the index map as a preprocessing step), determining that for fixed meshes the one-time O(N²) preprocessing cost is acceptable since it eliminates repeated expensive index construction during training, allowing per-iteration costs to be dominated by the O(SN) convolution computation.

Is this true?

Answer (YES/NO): YES